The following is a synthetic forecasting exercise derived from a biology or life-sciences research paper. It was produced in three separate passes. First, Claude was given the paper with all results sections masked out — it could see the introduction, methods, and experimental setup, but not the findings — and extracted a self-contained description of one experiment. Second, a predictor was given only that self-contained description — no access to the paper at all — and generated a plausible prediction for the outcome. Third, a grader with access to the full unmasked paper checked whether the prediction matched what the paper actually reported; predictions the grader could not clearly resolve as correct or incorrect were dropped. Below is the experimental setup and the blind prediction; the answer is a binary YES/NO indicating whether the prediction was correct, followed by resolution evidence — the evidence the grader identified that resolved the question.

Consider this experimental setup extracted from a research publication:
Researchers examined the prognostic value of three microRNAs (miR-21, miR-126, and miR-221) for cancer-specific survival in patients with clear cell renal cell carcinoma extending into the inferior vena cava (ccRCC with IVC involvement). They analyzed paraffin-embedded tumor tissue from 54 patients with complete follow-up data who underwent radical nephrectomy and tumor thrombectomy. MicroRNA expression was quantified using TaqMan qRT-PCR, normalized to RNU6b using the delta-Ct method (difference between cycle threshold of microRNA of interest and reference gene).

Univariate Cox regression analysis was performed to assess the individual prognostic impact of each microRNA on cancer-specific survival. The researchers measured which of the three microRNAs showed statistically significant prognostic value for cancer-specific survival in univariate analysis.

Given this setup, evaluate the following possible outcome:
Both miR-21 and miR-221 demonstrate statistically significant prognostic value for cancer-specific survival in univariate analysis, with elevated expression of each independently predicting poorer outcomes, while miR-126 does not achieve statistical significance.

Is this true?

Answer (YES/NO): NO